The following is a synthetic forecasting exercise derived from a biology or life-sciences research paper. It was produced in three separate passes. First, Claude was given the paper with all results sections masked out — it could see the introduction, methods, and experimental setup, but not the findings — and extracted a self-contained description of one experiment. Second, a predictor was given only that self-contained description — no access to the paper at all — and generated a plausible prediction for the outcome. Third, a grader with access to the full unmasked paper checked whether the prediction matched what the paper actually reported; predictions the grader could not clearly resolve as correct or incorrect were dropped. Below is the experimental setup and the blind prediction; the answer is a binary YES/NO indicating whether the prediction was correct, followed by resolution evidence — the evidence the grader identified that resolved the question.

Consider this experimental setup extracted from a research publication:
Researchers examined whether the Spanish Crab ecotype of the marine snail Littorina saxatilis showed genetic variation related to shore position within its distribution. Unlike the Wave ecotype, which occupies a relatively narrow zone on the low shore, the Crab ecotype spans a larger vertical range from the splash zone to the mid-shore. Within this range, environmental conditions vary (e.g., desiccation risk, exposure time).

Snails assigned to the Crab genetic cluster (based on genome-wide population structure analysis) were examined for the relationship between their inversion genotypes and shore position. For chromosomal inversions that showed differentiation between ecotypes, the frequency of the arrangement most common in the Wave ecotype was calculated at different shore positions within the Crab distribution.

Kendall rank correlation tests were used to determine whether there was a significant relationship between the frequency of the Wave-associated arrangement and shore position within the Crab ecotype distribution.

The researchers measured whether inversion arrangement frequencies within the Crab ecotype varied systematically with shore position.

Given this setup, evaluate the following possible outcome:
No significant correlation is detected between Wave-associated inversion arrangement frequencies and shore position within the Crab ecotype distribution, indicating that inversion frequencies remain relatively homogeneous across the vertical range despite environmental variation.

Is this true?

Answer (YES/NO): NO